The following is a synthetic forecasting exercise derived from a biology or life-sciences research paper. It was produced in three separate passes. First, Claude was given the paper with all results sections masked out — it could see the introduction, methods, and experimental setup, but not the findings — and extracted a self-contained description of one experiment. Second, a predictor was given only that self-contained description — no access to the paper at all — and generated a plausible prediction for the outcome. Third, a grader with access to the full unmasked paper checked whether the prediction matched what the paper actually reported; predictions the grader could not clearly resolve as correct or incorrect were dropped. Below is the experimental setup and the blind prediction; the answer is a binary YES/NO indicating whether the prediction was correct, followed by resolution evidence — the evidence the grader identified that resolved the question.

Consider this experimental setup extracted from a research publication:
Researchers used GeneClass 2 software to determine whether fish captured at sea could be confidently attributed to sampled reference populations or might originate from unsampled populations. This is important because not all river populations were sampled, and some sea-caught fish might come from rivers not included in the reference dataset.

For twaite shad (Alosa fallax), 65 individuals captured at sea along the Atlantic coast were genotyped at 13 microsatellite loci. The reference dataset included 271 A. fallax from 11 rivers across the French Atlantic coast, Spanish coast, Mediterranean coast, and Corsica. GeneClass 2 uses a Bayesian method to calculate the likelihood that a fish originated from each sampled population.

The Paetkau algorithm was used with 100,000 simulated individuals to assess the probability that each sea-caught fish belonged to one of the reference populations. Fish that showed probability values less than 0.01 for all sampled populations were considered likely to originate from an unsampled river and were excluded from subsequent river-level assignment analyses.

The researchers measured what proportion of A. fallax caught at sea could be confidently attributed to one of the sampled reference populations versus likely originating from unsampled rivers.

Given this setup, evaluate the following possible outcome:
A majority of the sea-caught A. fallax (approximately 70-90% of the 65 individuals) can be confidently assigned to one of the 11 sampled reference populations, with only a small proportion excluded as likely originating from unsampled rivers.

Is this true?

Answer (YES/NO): NO